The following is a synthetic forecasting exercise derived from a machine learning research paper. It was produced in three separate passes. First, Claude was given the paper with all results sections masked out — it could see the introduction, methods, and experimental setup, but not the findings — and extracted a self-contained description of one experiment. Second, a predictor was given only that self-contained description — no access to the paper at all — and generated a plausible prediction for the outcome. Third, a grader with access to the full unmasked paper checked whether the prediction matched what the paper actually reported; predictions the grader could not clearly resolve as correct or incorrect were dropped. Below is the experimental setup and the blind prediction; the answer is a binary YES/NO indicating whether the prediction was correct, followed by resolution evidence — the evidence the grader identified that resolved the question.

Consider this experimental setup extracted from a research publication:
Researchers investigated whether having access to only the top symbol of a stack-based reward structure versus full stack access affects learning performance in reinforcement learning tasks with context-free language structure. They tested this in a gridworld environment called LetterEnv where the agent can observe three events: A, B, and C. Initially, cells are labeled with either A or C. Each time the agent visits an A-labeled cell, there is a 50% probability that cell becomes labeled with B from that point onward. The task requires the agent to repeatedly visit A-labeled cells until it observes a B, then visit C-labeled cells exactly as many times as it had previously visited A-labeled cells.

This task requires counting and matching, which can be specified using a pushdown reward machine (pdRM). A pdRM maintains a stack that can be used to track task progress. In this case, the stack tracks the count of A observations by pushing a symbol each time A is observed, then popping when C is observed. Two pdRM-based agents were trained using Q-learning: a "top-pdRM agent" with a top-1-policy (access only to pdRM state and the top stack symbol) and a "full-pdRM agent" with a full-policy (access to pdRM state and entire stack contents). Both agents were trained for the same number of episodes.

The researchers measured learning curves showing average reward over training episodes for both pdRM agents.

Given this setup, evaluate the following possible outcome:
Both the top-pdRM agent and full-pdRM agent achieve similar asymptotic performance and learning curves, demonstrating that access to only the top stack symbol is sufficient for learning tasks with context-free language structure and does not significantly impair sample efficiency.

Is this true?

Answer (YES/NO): NO